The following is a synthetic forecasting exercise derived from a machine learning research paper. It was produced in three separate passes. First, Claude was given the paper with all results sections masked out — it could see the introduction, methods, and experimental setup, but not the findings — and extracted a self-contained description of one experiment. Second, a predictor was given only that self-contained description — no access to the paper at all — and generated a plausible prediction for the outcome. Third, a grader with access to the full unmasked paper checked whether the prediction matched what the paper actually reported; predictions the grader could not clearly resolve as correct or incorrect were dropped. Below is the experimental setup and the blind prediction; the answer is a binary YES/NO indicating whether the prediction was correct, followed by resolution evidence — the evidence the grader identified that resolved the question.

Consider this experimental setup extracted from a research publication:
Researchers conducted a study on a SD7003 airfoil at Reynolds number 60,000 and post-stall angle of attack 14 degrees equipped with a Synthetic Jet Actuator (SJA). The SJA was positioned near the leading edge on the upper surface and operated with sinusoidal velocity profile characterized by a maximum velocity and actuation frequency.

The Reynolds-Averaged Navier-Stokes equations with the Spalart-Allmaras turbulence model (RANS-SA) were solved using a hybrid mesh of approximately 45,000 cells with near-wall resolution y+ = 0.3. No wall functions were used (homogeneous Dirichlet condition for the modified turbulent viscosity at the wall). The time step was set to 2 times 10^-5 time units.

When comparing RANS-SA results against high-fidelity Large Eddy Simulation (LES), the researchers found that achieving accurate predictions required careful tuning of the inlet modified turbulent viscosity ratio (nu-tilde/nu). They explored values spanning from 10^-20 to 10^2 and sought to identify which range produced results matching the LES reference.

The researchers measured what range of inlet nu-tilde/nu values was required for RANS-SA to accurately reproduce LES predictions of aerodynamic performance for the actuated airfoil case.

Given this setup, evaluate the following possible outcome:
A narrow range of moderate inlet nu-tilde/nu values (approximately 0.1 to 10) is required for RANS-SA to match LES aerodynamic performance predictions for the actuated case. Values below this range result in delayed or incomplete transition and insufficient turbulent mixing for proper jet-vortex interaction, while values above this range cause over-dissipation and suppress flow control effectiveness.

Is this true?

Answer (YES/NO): NO